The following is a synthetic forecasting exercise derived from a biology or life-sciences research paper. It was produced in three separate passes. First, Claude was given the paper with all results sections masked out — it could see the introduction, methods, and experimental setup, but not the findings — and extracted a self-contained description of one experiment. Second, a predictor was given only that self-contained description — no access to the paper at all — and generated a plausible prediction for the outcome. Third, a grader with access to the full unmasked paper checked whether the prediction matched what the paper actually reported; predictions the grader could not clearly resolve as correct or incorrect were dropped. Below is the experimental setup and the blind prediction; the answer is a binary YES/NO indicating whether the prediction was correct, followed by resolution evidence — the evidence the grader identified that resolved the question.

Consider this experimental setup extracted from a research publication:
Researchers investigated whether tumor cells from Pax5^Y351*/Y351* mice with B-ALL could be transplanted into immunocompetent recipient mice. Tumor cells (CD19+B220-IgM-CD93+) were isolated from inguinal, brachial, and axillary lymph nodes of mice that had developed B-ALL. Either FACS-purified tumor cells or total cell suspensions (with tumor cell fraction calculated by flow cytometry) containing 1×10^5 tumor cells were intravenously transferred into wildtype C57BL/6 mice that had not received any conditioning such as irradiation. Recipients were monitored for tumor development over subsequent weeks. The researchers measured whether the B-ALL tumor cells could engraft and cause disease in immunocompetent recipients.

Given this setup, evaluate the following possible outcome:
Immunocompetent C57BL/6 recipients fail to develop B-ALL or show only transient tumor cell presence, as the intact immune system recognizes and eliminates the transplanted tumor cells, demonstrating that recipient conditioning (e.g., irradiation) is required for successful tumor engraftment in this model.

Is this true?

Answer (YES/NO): NO